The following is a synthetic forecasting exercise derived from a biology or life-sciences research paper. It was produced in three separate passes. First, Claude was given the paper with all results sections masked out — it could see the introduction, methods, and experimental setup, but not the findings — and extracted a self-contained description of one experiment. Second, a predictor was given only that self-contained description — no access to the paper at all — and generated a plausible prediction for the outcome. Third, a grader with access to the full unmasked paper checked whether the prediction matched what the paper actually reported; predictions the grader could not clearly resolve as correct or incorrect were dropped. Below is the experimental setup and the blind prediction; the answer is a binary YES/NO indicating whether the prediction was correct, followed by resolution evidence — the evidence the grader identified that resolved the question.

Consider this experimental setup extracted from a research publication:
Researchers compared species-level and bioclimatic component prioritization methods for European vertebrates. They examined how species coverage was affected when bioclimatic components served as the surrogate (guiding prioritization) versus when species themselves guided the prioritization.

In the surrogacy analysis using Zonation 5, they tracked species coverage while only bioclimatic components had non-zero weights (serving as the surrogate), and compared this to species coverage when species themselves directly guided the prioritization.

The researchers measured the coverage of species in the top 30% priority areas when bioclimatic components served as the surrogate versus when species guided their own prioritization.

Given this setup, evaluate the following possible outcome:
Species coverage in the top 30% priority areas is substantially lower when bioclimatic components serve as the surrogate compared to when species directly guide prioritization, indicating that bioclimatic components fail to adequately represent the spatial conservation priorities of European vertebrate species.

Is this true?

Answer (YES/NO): NO